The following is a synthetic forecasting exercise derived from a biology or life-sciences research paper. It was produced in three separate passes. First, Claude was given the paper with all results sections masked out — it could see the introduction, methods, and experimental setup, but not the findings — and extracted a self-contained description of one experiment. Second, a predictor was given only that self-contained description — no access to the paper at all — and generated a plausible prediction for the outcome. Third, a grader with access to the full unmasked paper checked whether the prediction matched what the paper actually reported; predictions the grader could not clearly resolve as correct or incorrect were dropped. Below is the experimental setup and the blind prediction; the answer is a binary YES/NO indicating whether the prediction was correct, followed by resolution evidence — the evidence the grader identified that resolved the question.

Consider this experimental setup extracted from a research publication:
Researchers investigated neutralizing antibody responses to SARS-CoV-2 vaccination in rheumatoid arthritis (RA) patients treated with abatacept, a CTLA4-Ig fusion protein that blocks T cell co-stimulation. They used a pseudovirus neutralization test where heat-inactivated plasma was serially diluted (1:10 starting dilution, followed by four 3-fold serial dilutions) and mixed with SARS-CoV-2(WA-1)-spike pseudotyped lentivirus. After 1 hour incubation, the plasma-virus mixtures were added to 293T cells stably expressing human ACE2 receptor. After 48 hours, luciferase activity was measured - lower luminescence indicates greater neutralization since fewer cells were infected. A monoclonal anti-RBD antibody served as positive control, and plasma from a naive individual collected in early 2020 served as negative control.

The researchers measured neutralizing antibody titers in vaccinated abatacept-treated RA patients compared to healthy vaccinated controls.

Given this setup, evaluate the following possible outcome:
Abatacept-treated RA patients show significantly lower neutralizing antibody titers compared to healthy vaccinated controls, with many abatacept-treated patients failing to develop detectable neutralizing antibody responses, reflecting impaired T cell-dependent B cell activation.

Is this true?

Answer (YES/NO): NO